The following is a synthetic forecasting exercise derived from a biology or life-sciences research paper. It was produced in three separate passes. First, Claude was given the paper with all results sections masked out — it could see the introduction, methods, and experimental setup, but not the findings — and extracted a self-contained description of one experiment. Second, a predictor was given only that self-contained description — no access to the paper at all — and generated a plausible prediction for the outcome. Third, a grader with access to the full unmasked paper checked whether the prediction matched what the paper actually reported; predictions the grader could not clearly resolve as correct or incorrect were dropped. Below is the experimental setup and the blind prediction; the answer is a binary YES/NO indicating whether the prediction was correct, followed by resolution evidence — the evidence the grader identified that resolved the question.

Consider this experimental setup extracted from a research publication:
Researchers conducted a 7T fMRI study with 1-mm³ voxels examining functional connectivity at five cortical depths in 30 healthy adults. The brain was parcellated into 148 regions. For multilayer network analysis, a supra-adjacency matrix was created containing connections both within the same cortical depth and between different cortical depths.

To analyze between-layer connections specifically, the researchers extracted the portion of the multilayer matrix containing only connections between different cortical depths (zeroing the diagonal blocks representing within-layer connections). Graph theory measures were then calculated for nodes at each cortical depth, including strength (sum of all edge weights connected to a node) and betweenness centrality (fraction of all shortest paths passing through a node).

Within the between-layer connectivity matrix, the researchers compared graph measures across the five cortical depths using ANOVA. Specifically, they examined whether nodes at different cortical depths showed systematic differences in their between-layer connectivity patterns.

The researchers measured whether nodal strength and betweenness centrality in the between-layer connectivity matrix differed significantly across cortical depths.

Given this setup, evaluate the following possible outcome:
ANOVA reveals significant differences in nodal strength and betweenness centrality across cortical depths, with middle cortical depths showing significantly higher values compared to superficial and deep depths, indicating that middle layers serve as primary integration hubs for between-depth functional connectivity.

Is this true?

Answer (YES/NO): YES